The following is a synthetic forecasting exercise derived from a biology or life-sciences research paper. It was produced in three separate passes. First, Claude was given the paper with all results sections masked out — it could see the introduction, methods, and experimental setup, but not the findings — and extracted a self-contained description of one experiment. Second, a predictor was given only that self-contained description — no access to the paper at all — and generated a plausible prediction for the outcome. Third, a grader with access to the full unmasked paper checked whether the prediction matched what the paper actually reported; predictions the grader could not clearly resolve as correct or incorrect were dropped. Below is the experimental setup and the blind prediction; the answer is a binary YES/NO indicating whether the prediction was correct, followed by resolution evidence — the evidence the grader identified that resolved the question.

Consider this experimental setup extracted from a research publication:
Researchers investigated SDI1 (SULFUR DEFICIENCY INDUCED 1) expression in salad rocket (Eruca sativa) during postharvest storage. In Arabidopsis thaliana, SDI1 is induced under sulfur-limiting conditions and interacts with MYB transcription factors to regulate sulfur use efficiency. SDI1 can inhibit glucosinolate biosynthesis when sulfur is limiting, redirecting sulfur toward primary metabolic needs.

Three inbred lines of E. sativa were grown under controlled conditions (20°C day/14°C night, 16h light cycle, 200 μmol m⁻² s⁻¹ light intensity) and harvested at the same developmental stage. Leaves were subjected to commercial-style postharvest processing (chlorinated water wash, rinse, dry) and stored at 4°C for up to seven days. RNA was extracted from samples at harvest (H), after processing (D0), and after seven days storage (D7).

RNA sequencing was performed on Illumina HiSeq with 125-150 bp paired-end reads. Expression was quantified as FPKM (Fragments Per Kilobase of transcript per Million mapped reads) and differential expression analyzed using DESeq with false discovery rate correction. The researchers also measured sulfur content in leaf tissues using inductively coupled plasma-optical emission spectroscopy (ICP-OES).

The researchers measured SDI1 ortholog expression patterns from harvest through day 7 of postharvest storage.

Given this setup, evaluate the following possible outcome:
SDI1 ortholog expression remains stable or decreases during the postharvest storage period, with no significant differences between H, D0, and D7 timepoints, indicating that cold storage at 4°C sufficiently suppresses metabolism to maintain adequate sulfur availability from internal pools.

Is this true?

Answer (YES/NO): NO